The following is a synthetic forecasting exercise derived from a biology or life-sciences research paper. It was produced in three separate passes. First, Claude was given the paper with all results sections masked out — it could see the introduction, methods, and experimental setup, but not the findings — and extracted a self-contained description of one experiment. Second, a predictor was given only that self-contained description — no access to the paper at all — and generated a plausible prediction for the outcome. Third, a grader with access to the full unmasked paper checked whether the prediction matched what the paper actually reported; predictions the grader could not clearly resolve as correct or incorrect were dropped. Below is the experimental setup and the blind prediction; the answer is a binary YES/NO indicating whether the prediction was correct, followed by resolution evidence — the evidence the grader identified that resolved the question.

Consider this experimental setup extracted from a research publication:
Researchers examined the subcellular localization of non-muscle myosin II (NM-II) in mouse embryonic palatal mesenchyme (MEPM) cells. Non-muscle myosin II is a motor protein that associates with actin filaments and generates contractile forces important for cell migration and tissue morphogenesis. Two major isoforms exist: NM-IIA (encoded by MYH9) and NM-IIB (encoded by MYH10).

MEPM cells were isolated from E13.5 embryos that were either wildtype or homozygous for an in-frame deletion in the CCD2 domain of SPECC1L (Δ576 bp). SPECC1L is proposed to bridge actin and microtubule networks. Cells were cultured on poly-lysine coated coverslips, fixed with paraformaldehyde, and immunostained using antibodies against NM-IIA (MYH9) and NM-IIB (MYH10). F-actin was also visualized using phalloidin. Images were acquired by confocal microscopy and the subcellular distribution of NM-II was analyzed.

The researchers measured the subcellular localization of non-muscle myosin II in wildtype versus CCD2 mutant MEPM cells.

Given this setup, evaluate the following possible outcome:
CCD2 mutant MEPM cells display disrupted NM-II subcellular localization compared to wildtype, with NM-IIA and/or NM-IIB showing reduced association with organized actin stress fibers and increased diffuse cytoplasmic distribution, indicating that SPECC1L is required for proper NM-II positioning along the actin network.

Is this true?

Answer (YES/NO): NO